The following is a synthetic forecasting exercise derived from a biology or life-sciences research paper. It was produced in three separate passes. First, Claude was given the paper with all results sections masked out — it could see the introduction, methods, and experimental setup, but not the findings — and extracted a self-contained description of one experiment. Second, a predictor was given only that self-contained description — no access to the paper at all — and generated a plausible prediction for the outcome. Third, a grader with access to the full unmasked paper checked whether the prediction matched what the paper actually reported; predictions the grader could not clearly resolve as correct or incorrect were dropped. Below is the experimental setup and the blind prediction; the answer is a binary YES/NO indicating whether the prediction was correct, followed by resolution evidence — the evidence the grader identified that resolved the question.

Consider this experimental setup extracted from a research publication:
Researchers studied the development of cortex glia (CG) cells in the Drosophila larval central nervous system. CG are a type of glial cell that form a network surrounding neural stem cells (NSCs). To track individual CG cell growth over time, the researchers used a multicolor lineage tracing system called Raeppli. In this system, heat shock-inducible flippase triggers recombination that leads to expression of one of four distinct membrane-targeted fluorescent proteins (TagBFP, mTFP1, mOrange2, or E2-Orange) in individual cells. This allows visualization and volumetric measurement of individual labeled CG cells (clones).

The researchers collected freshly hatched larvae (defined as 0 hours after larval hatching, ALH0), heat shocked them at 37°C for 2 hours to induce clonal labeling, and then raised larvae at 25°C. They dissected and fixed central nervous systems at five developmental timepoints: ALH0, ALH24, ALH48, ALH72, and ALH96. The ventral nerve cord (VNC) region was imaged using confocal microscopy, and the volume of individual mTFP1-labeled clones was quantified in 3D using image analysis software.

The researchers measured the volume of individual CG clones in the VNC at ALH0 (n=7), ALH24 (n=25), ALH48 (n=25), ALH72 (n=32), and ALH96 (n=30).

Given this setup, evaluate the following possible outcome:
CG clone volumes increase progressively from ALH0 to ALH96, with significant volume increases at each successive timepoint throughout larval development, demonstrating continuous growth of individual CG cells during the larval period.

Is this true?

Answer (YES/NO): NO